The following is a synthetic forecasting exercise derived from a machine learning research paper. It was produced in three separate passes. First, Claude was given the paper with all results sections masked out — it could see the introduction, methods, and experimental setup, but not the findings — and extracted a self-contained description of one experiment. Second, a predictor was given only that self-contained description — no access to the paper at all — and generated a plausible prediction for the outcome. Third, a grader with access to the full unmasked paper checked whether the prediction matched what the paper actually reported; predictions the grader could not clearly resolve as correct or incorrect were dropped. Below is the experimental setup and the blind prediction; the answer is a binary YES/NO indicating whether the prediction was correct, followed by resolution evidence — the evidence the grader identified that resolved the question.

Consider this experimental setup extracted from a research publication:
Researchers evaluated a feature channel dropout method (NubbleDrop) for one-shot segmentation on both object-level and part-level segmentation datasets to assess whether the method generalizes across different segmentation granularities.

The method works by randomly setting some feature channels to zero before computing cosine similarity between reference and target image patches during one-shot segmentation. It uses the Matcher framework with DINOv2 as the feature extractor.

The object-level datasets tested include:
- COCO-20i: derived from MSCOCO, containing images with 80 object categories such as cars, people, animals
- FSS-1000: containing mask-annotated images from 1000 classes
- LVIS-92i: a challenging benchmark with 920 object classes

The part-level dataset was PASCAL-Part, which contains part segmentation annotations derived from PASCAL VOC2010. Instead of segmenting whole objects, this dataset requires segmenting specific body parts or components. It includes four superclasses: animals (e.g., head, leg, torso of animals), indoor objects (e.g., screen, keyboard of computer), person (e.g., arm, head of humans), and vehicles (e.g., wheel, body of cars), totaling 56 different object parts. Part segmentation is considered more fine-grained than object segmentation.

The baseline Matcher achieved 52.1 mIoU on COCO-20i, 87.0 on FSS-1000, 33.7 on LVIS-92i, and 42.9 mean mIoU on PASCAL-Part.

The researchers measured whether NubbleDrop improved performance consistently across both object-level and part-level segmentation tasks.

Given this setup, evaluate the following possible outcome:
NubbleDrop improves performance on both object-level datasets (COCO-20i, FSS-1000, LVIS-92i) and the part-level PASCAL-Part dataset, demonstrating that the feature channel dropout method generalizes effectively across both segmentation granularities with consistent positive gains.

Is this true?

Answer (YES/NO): NO